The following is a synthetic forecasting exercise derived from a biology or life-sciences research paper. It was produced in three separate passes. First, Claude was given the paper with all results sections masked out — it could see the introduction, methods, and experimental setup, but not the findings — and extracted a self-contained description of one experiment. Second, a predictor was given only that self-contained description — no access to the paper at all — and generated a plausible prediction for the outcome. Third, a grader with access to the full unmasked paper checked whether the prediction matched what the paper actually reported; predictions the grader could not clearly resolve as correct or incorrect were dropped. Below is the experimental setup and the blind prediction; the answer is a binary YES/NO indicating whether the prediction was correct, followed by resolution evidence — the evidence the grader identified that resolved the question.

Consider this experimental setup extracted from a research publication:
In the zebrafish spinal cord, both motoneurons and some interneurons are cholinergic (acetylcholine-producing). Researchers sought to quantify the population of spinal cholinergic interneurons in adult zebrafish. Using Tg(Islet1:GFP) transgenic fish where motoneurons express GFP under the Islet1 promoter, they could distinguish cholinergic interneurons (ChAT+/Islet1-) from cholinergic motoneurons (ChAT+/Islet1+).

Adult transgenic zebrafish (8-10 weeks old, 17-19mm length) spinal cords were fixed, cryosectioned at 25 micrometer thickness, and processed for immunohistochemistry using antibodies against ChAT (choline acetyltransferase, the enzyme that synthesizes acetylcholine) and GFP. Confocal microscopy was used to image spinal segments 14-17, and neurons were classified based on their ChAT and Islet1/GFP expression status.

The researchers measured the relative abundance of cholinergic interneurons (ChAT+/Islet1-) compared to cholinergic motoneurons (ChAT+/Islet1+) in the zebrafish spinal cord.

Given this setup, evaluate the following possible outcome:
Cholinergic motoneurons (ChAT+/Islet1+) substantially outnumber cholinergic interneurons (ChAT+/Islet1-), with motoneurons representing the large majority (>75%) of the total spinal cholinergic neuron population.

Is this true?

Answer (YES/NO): NO